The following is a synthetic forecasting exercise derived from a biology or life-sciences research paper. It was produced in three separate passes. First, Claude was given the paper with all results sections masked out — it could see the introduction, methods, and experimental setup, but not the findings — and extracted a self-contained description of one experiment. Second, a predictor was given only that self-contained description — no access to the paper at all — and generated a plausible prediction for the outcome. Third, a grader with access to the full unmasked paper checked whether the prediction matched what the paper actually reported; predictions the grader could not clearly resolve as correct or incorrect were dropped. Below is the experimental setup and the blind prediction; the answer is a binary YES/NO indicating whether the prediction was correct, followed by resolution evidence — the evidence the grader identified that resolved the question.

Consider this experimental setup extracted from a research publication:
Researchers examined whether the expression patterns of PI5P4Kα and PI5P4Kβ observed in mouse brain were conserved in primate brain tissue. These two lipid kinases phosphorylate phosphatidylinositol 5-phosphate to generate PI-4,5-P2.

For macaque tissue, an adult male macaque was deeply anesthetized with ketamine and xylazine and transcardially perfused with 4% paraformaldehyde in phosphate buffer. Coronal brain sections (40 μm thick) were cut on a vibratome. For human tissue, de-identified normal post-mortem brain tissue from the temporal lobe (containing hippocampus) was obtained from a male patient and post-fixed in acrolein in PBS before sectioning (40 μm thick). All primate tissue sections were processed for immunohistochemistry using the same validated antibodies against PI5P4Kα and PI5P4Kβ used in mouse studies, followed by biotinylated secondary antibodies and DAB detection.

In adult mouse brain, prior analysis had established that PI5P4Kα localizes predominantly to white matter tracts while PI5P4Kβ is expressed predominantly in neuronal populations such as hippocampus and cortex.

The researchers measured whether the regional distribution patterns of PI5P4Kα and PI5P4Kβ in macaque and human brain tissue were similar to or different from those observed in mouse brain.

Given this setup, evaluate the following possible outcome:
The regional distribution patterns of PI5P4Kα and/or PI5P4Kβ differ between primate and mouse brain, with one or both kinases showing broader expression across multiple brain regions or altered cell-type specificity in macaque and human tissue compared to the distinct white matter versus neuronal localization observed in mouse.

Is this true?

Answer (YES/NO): NO